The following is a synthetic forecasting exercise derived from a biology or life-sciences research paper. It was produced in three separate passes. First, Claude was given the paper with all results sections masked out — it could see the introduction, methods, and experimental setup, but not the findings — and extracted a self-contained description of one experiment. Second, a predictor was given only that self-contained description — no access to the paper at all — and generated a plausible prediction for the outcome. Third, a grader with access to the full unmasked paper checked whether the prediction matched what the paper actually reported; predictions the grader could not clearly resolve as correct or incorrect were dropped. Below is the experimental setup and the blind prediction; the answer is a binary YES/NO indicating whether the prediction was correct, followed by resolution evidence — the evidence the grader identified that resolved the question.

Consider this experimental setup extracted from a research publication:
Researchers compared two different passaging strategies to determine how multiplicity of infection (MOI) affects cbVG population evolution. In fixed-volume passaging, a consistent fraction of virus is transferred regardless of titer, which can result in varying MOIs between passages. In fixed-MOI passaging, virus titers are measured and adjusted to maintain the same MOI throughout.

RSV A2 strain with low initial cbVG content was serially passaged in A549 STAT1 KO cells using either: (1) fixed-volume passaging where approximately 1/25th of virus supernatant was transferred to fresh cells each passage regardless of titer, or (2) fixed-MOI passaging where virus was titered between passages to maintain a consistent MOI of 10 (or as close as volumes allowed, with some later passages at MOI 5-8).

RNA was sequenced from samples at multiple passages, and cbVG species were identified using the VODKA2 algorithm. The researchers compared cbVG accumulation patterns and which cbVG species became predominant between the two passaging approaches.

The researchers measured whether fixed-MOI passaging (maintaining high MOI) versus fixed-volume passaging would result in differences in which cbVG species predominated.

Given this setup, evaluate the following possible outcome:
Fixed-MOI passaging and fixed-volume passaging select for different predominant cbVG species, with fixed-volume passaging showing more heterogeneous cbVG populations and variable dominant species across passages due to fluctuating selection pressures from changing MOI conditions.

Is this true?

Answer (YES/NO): NO